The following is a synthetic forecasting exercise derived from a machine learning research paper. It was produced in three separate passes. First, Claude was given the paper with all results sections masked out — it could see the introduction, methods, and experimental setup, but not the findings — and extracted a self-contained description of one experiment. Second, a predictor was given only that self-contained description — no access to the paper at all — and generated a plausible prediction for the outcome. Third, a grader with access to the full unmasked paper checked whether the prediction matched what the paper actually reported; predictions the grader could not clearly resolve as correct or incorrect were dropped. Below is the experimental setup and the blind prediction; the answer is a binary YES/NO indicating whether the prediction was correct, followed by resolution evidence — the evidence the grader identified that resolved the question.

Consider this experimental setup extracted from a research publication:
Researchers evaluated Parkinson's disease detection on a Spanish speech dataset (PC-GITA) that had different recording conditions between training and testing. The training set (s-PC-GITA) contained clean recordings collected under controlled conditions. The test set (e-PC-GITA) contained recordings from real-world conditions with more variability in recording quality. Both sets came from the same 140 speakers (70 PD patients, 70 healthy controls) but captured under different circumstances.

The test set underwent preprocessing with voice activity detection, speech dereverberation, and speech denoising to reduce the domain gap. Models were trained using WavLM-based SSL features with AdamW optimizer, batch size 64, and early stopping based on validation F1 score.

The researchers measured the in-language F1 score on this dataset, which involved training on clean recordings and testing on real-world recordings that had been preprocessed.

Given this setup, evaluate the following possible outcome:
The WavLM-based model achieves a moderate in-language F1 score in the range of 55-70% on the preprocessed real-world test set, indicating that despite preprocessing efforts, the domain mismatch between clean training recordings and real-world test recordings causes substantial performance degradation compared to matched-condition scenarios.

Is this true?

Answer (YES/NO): NO